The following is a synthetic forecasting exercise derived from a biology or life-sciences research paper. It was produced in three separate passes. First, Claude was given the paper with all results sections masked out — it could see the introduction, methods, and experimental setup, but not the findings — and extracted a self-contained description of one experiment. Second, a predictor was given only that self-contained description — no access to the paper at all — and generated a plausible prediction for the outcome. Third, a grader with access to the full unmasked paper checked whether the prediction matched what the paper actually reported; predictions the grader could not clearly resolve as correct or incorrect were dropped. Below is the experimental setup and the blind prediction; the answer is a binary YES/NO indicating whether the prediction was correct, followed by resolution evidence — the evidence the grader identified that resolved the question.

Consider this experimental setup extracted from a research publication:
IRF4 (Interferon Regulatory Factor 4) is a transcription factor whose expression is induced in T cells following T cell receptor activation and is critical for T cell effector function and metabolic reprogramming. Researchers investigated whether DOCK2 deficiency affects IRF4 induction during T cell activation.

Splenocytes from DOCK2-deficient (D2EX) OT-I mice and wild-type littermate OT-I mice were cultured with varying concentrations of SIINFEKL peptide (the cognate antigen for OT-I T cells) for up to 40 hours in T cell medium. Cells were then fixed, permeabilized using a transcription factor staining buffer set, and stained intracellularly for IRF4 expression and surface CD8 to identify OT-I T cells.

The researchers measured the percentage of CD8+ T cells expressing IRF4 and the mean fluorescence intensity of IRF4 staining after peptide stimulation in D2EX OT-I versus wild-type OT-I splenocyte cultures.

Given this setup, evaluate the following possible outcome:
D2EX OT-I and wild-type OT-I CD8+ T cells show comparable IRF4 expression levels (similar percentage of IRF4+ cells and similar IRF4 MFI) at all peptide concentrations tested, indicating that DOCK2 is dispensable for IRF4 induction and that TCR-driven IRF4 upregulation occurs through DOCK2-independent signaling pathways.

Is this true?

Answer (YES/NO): NO